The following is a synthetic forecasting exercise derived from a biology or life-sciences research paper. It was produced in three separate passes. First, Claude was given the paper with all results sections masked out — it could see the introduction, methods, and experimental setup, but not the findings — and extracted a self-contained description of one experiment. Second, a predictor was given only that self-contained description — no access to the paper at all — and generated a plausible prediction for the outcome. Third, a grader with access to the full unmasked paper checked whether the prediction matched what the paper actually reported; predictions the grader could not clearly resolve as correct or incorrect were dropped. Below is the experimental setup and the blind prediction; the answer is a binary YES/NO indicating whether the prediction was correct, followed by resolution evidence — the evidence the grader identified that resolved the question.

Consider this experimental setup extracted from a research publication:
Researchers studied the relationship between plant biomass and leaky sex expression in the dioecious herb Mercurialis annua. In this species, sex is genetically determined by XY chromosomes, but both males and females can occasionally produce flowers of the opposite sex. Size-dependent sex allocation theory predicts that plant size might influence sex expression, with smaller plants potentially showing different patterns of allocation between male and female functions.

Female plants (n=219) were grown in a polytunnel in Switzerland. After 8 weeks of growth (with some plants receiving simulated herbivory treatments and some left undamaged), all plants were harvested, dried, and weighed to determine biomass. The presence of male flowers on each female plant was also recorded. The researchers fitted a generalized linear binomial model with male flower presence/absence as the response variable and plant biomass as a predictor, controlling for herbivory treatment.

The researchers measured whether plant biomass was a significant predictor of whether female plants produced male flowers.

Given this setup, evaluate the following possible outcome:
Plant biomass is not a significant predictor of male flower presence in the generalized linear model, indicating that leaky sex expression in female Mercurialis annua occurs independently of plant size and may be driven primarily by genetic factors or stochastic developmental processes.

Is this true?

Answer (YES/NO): NO